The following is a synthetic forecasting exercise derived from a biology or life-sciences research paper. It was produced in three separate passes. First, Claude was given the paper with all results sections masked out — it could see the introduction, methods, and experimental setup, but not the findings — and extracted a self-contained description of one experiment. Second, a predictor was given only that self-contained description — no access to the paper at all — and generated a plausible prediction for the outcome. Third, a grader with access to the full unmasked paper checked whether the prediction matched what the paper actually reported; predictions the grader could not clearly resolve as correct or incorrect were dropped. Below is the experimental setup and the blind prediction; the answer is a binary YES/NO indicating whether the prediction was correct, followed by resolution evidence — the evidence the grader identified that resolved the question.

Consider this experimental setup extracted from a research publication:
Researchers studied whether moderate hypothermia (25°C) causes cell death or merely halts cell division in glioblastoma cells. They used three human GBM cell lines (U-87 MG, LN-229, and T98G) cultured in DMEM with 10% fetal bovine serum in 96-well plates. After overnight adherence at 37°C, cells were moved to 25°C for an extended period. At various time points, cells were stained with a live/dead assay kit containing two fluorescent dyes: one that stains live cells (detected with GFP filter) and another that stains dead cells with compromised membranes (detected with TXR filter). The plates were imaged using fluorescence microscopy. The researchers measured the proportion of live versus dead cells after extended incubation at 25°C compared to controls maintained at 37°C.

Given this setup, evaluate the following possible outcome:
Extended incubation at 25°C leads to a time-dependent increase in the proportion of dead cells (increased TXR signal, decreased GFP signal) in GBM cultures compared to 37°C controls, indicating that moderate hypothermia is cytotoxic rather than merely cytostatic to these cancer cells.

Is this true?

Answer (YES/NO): NO